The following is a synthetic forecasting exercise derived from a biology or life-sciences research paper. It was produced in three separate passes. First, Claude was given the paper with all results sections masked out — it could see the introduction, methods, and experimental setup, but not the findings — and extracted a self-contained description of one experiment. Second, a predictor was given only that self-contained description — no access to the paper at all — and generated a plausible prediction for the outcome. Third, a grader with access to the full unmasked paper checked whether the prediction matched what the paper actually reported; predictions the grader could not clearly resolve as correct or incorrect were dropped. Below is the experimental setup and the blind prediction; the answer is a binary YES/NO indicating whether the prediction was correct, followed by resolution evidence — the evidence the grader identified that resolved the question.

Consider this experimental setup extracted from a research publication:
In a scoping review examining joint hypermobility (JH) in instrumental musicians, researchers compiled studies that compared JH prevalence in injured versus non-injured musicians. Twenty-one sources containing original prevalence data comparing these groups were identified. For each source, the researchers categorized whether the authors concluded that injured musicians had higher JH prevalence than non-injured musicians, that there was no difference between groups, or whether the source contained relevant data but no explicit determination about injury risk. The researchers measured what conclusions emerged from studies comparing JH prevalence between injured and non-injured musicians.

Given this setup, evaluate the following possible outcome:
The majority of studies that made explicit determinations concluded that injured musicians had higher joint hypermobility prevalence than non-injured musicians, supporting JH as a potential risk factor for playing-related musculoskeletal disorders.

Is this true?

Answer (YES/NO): YES